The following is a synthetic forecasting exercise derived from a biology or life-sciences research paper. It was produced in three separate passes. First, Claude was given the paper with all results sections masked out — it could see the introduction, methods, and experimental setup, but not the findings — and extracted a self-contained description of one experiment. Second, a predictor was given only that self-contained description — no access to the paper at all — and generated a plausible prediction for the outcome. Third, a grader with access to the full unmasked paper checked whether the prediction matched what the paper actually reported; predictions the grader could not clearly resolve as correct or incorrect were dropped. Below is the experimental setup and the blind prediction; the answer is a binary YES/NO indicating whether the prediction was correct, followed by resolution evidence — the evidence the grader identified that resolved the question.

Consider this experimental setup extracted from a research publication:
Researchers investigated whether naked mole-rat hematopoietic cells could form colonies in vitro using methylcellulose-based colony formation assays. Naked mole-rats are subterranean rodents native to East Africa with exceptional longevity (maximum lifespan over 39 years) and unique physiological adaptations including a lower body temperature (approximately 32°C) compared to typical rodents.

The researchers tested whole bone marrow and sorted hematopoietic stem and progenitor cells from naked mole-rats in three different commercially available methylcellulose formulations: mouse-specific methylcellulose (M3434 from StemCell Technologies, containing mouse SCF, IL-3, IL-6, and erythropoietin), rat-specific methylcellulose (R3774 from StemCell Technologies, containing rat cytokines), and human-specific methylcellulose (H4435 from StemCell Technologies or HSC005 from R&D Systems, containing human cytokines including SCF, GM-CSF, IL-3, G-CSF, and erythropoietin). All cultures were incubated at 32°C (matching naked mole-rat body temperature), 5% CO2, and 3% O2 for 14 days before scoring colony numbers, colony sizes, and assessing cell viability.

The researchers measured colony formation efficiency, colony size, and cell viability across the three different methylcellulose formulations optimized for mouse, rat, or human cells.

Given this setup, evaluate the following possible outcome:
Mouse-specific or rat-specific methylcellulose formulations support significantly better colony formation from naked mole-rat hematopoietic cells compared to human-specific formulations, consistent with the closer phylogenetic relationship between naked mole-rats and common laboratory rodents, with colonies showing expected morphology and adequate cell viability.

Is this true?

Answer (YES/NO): NO